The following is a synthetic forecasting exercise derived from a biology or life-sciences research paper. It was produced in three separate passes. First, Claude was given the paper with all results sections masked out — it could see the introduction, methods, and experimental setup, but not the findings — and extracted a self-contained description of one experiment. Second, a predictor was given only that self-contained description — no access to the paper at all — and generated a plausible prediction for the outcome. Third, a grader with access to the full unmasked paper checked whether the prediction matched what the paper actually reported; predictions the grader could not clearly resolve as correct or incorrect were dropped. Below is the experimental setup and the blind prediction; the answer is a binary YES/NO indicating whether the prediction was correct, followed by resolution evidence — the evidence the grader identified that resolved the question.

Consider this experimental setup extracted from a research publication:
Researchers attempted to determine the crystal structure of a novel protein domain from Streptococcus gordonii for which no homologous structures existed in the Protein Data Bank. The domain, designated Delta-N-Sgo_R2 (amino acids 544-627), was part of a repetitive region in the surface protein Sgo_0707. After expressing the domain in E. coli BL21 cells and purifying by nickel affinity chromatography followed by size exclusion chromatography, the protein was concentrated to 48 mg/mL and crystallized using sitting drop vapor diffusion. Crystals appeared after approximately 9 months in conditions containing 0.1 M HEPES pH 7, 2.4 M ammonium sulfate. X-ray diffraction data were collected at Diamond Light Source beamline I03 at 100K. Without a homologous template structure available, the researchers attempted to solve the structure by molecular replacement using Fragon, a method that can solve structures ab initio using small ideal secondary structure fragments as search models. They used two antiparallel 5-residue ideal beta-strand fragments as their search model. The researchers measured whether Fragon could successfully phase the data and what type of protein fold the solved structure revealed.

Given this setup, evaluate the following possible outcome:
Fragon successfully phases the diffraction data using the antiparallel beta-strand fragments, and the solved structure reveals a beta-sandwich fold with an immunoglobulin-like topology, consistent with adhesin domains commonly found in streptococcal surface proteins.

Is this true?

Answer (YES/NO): NO